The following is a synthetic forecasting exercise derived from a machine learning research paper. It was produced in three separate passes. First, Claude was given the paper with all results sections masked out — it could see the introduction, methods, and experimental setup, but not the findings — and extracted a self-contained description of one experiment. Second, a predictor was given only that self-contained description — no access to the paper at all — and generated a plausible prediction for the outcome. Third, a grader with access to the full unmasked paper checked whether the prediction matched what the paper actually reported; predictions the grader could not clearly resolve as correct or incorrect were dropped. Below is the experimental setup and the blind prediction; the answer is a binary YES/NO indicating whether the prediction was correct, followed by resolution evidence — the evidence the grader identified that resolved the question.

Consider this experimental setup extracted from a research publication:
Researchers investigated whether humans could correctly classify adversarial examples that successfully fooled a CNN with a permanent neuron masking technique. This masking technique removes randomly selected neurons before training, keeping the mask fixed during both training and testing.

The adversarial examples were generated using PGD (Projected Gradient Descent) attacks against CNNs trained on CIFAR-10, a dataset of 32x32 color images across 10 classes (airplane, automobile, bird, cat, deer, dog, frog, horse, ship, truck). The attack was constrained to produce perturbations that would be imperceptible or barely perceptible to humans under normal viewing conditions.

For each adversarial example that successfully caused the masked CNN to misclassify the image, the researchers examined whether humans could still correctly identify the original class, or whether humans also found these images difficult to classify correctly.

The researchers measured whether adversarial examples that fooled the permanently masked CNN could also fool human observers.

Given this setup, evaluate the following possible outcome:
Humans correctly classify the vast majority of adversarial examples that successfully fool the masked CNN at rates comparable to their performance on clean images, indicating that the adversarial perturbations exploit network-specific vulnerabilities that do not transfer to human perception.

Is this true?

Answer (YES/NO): NO